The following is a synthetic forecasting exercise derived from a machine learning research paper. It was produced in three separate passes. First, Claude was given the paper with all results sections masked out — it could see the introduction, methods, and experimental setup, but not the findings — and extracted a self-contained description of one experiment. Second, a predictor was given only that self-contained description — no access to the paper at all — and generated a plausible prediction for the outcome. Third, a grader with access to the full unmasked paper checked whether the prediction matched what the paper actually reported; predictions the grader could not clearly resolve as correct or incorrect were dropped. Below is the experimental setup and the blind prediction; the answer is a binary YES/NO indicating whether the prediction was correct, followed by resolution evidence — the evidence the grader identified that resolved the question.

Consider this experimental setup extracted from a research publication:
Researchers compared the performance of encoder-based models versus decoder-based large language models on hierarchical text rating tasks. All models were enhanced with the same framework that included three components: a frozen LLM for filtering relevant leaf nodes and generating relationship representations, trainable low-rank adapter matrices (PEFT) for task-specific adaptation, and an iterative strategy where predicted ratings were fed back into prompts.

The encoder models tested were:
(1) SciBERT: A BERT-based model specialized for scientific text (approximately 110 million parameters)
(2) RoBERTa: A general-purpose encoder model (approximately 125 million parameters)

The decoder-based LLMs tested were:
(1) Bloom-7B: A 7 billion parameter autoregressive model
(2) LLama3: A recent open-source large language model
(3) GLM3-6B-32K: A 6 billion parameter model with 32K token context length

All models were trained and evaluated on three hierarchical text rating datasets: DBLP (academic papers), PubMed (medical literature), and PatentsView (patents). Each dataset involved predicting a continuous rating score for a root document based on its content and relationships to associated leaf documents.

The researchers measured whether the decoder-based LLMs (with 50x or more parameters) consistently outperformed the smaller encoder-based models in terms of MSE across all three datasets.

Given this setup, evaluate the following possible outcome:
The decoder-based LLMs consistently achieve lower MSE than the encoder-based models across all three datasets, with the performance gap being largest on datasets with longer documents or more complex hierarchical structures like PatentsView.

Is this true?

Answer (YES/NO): NO